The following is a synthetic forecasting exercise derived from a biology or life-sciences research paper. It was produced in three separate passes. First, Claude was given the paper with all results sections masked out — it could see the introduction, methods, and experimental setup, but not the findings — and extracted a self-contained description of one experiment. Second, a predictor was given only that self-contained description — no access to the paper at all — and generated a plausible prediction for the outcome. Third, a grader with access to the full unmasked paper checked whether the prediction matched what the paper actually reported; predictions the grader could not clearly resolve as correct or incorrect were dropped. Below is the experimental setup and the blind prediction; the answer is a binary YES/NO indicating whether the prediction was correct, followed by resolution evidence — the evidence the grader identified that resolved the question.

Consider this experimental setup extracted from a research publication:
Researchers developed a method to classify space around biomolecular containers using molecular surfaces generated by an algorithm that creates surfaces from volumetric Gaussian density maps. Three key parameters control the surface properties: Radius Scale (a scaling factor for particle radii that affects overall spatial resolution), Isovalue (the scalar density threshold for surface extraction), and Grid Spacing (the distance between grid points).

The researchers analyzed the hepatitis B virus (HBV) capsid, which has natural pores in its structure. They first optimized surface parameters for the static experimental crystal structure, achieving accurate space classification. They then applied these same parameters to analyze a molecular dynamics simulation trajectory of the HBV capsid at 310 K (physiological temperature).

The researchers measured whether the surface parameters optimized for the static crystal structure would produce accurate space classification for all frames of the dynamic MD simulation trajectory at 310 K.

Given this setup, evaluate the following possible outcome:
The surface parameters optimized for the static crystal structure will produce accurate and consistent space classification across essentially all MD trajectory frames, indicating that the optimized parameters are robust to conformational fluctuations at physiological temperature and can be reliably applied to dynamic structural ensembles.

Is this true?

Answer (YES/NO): NO